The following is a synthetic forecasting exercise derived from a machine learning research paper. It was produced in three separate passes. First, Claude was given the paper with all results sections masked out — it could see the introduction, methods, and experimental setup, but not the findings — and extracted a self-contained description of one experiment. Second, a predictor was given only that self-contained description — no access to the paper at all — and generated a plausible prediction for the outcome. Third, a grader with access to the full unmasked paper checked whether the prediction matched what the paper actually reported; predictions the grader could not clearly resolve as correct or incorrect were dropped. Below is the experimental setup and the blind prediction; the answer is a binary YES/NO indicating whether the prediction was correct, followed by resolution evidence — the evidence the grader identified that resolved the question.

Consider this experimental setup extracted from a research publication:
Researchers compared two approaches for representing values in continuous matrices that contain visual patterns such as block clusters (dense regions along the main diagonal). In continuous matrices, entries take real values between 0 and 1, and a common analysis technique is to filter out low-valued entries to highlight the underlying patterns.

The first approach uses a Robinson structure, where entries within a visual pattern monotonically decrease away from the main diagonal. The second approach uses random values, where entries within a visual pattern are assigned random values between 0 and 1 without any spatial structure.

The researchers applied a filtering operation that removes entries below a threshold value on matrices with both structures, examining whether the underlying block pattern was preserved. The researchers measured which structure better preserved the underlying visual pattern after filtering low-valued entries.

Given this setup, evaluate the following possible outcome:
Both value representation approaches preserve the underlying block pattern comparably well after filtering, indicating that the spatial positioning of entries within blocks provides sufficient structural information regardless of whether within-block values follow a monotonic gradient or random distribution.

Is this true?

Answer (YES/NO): NO